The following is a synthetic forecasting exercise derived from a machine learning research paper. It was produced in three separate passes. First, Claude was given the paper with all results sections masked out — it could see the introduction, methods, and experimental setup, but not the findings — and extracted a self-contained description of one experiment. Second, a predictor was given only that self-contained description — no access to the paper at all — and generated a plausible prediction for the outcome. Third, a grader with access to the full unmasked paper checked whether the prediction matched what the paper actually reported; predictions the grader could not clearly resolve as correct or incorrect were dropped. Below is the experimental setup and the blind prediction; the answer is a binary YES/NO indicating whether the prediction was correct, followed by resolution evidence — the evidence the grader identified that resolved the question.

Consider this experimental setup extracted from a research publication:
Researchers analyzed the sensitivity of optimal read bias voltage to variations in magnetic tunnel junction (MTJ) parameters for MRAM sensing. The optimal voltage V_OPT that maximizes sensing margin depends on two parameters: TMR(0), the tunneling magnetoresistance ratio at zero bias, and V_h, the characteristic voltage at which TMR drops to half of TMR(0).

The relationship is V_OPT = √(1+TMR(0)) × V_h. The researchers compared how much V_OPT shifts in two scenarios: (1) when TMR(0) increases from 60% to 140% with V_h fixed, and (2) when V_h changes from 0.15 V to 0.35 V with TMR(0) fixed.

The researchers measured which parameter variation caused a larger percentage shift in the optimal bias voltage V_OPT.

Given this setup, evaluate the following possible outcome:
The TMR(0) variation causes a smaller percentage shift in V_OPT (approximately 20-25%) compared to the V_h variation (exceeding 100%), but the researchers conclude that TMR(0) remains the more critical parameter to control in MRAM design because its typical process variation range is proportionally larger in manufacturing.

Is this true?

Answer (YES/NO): NO